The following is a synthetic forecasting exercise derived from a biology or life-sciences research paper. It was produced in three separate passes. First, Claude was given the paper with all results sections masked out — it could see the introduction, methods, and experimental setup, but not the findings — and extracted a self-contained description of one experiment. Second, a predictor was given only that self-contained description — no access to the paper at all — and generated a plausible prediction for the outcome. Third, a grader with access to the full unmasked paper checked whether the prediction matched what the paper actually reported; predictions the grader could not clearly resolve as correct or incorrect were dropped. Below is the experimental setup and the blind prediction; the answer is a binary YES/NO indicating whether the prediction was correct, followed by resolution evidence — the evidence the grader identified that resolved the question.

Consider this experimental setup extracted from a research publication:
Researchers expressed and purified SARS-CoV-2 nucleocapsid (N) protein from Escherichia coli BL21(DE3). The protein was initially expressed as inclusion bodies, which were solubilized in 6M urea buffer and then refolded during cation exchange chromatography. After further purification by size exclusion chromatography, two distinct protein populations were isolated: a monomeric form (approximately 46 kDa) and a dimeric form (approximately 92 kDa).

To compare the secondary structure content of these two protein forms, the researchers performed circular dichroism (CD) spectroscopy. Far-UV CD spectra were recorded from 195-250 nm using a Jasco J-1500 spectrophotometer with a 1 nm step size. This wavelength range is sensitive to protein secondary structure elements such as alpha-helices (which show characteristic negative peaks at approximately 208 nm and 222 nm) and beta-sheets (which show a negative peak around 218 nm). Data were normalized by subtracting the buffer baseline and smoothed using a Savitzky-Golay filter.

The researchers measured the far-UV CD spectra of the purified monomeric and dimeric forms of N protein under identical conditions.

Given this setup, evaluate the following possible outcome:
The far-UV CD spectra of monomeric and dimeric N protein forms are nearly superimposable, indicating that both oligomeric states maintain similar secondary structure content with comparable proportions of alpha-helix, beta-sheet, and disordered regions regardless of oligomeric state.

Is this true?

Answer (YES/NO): NO